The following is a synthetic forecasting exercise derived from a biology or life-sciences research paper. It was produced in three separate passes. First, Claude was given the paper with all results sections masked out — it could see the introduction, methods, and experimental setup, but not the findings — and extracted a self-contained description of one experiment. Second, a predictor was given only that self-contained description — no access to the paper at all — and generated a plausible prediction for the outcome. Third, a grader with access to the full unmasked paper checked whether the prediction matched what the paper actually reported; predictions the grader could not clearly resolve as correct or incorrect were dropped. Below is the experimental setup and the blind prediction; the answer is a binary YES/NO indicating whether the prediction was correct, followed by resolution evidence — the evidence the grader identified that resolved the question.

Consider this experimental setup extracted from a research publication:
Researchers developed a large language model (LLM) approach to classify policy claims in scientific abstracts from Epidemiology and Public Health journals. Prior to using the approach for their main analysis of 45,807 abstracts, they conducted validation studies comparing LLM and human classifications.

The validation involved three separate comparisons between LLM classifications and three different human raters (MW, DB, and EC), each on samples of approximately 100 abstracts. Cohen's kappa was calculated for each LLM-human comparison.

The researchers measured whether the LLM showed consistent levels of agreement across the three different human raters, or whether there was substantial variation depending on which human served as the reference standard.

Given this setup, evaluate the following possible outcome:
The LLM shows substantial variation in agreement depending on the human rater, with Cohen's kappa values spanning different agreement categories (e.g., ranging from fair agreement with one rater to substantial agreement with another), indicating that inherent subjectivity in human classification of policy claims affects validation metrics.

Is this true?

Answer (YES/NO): NO